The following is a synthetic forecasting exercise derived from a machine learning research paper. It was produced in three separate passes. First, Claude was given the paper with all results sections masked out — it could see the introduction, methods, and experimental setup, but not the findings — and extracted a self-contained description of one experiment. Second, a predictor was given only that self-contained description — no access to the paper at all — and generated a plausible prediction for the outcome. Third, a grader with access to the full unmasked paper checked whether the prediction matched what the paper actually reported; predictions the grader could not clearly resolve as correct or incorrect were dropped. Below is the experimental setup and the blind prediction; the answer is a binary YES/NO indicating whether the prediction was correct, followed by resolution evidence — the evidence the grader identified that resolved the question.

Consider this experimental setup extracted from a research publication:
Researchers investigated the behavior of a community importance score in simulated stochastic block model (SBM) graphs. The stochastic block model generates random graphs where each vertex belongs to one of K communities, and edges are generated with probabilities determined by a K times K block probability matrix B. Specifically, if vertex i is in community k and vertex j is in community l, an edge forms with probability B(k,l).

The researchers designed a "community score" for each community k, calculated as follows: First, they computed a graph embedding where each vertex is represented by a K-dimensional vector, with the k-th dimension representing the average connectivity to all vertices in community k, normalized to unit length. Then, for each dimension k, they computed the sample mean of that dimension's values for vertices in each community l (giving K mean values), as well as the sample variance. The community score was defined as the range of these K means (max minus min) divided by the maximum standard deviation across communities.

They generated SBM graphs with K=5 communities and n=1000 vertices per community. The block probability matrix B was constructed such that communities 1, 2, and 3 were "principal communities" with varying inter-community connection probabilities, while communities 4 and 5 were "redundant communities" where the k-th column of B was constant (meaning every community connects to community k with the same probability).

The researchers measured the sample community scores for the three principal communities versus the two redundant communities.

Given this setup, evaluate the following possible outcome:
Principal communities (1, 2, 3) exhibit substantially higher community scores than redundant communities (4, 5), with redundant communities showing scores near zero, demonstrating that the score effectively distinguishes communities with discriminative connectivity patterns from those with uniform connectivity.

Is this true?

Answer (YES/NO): YES